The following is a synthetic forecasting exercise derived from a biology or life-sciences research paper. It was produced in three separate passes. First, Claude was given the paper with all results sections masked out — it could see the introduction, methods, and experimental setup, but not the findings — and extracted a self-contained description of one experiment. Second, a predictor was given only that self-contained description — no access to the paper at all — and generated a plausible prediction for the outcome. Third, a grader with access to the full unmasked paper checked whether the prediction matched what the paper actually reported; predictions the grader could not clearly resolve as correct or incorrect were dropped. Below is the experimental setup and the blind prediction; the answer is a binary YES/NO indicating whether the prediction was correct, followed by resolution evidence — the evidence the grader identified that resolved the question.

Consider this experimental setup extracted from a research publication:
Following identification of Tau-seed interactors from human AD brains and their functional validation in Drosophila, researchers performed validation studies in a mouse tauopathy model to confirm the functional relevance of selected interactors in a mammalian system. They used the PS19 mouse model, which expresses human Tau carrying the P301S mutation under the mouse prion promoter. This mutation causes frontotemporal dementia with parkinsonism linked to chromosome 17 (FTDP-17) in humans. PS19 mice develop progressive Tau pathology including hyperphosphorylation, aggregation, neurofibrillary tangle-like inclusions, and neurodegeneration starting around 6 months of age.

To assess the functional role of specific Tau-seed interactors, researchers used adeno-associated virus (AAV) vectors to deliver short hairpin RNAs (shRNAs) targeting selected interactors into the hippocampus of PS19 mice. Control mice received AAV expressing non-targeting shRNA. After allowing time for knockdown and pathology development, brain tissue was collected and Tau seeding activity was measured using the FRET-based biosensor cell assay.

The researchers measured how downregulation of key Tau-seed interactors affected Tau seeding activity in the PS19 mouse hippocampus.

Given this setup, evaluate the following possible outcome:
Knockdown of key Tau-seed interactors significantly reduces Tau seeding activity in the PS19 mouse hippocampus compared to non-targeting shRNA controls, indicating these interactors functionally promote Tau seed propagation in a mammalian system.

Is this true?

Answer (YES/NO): YES